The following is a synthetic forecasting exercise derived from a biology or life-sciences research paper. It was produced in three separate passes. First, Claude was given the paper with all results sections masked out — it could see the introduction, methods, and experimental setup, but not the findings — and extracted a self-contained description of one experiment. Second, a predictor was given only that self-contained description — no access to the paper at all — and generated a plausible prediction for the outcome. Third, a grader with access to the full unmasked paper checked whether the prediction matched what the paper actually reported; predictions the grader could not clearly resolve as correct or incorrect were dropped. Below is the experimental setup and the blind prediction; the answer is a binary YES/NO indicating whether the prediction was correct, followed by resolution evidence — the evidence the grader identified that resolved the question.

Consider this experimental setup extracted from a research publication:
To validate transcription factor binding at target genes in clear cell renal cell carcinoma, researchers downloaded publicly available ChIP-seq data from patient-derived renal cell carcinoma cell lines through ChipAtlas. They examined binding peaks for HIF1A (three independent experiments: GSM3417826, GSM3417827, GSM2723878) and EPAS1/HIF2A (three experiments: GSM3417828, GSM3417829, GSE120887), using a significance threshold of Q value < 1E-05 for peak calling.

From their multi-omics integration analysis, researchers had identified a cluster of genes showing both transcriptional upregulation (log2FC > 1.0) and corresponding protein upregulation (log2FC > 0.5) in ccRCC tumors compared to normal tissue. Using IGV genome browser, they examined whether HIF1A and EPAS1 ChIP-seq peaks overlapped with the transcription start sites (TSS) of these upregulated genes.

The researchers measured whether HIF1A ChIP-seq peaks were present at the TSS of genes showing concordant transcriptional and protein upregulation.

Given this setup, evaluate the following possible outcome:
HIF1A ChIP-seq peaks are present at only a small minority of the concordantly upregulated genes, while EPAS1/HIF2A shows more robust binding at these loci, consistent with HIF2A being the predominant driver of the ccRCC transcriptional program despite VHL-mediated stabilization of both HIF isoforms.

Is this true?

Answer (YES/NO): NO